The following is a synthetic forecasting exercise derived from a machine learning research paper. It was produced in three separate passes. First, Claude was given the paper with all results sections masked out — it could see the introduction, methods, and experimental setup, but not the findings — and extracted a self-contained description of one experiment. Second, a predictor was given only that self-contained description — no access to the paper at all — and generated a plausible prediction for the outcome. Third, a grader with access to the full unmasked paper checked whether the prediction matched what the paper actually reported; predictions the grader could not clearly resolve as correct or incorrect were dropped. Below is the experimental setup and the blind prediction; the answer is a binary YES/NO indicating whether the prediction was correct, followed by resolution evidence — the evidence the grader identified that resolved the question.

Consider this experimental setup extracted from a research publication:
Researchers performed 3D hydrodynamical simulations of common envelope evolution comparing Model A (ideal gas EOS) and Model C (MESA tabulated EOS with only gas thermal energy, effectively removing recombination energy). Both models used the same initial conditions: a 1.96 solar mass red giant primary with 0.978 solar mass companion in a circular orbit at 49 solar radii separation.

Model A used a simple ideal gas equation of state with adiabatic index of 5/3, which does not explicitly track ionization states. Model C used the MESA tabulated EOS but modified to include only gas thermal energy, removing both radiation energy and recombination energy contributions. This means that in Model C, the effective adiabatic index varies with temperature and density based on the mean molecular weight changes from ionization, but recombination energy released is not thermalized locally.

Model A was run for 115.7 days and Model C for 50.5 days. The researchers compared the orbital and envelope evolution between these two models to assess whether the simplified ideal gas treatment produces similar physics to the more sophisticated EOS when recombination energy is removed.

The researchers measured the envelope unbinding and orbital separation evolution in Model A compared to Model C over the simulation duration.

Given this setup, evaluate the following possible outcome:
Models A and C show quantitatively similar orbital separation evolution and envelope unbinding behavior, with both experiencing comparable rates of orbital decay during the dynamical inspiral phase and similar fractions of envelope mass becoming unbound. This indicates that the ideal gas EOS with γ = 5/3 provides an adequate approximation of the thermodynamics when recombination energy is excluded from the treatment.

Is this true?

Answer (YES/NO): NO